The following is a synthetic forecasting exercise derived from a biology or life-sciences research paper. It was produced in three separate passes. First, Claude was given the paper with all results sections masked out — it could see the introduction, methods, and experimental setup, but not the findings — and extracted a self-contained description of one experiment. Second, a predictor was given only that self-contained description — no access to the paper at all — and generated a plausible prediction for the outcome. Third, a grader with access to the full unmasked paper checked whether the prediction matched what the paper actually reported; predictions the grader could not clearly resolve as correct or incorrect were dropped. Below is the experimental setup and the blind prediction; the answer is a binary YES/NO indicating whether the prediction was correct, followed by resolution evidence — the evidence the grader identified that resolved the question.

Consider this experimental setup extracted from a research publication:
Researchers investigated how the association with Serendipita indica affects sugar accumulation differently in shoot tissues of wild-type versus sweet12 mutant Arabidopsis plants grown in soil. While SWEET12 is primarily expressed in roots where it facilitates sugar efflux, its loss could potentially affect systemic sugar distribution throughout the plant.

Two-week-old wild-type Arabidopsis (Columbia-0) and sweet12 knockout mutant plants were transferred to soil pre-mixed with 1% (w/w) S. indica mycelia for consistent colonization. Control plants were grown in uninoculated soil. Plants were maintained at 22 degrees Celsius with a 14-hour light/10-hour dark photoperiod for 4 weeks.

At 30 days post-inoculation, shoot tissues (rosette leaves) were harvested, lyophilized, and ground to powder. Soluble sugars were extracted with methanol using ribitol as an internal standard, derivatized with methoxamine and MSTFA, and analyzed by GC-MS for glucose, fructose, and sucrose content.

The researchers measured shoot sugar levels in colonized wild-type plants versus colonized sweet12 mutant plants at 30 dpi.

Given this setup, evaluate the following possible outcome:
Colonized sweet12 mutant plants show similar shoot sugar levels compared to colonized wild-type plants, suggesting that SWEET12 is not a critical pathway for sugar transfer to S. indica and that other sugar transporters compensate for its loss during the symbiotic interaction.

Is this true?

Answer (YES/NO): NO